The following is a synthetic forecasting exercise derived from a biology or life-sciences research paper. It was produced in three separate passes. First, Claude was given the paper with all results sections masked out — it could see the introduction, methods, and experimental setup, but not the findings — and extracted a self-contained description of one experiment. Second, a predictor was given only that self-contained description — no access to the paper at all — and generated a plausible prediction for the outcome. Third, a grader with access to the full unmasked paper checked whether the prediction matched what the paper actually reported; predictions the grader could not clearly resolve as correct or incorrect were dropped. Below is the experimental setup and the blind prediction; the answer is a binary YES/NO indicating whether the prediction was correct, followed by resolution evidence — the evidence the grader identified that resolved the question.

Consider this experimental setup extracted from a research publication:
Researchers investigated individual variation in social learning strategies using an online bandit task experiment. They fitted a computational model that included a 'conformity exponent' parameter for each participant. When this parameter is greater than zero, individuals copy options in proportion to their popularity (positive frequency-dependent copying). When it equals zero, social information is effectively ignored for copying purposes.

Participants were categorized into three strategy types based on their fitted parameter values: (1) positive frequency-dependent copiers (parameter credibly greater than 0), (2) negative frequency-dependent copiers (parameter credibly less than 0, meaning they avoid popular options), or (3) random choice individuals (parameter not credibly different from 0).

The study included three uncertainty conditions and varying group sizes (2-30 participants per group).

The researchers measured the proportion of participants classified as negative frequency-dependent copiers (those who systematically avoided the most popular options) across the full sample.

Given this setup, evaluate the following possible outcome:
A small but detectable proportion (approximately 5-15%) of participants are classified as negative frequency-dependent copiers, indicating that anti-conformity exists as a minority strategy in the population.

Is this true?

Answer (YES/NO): YES